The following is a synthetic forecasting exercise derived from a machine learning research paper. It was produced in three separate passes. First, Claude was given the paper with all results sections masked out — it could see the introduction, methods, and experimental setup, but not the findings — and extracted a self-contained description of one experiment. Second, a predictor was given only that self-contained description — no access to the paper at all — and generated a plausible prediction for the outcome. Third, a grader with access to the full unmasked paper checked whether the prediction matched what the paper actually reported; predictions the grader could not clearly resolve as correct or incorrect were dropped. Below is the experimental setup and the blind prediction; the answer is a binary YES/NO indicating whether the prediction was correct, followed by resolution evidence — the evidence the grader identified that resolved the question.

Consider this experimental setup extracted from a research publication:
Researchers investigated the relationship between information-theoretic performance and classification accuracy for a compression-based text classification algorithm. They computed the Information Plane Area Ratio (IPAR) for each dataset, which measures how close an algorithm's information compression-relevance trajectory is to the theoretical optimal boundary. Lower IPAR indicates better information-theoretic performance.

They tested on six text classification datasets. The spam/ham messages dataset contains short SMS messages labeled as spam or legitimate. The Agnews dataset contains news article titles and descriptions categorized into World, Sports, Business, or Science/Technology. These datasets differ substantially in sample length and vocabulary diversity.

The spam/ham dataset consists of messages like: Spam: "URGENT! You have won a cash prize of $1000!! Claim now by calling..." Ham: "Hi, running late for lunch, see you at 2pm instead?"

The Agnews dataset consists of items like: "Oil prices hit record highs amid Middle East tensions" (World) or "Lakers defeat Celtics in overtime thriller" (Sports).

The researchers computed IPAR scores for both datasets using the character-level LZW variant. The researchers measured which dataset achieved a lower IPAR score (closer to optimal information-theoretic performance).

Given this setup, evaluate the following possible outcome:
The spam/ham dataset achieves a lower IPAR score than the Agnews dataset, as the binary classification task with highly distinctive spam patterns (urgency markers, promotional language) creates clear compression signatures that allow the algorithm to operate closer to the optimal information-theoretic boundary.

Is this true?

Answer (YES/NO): YES